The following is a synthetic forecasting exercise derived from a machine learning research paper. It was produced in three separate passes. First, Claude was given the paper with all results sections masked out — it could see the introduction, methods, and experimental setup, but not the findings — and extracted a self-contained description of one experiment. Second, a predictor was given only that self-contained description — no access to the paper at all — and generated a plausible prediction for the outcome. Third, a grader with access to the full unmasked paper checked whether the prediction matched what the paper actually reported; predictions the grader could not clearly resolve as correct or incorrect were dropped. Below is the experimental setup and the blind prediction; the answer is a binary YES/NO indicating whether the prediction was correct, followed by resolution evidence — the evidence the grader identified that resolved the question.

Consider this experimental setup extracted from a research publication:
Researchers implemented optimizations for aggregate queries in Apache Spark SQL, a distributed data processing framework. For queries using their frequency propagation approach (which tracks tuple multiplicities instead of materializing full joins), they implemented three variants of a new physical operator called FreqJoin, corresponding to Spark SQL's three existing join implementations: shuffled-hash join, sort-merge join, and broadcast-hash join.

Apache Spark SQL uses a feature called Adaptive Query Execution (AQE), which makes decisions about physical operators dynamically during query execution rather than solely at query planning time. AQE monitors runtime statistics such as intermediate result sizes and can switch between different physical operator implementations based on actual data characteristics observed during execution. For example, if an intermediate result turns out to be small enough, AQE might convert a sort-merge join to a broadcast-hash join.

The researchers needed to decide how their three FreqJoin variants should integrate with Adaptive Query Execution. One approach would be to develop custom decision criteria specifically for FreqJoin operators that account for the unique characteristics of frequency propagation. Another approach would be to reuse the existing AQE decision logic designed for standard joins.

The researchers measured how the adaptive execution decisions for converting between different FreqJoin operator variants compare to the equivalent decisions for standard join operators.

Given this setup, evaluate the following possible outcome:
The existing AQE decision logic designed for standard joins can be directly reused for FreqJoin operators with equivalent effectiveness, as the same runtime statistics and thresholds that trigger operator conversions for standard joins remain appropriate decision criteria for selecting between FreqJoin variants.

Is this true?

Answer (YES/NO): YES